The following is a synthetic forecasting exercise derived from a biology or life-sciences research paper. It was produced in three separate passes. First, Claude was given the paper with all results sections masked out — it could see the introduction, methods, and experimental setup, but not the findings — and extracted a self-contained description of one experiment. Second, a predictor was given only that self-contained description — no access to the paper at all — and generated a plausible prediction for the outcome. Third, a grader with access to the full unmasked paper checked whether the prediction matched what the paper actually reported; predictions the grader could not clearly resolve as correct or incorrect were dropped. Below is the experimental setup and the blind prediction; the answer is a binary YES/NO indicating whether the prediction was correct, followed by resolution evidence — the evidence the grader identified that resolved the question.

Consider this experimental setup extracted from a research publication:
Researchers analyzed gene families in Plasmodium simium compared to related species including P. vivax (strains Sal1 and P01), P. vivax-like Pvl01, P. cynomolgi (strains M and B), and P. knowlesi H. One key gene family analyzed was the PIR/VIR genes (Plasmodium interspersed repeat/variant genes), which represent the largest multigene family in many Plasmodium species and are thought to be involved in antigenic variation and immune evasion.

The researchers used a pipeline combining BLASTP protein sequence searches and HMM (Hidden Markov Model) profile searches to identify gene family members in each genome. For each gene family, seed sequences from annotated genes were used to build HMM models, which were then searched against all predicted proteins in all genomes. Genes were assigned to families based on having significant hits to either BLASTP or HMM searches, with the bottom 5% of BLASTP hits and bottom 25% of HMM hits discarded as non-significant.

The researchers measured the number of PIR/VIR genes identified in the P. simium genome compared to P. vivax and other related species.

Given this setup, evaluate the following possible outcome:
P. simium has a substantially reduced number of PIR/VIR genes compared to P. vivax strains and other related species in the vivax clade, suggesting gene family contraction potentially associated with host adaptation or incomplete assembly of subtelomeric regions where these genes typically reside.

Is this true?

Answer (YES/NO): NO